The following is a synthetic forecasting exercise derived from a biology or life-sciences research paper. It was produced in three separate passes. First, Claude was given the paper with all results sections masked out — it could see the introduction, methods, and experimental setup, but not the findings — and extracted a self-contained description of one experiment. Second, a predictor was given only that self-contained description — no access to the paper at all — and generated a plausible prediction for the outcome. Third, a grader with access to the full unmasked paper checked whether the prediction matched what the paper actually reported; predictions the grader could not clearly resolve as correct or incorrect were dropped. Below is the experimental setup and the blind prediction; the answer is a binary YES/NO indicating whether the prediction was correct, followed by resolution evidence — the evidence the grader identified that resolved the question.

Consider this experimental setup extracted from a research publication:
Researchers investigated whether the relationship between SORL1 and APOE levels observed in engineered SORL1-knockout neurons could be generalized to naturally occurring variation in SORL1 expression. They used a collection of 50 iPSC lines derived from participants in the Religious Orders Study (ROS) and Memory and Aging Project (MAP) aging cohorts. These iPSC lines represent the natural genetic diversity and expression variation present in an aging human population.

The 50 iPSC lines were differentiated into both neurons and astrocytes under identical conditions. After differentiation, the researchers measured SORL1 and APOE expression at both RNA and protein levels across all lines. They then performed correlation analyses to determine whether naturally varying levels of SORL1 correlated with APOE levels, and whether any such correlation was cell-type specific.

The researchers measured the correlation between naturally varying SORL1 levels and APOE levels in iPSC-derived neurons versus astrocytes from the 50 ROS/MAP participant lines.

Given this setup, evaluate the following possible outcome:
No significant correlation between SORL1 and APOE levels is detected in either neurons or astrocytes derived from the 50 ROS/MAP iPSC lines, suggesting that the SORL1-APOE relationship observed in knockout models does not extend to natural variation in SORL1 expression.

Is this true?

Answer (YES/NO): NO